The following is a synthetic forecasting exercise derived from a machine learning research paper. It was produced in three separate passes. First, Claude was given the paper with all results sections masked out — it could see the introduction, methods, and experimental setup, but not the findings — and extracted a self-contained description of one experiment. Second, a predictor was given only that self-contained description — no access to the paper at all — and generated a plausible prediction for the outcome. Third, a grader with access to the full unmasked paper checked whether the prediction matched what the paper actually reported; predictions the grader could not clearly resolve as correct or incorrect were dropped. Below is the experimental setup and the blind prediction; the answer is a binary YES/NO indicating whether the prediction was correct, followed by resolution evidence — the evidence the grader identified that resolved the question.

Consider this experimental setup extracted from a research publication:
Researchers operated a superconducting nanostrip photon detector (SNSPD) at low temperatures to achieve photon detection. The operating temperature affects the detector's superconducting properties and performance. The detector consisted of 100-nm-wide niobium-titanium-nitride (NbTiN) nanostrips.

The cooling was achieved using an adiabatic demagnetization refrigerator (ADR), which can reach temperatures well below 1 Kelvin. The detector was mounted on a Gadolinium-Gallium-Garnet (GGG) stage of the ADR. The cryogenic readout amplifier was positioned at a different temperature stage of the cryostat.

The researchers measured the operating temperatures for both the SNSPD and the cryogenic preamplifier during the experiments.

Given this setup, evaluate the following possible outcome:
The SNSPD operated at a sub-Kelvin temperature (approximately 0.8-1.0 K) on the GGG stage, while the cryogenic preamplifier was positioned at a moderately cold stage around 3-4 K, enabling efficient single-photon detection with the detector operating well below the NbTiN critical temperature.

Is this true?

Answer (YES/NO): NO